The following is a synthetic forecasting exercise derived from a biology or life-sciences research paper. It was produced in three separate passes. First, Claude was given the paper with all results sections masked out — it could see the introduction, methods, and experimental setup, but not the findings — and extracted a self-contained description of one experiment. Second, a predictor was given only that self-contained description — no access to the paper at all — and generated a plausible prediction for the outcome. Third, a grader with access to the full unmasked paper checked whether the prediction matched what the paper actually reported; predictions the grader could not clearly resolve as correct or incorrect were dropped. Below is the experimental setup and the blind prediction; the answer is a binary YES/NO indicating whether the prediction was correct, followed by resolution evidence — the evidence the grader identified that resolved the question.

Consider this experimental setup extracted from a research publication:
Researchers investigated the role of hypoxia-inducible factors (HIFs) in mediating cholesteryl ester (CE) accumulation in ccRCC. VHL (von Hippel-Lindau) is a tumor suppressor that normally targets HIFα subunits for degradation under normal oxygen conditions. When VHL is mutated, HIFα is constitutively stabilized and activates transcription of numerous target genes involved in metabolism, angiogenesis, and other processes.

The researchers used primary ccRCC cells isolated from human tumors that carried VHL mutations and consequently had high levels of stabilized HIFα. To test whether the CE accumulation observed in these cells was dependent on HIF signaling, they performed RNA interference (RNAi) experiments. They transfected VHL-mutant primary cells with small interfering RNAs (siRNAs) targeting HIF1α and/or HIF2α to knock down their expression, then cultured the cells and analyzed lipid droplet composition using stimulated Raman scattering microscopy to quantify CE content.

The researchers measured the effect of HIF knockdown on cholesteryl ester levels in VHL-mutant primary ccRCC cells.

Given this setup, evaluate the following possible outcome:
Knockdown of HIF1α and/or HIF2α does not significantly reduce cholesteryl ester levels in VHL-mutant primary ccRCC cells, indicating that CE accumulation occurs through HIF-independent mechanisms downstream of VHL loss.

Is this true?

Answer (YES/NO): NO